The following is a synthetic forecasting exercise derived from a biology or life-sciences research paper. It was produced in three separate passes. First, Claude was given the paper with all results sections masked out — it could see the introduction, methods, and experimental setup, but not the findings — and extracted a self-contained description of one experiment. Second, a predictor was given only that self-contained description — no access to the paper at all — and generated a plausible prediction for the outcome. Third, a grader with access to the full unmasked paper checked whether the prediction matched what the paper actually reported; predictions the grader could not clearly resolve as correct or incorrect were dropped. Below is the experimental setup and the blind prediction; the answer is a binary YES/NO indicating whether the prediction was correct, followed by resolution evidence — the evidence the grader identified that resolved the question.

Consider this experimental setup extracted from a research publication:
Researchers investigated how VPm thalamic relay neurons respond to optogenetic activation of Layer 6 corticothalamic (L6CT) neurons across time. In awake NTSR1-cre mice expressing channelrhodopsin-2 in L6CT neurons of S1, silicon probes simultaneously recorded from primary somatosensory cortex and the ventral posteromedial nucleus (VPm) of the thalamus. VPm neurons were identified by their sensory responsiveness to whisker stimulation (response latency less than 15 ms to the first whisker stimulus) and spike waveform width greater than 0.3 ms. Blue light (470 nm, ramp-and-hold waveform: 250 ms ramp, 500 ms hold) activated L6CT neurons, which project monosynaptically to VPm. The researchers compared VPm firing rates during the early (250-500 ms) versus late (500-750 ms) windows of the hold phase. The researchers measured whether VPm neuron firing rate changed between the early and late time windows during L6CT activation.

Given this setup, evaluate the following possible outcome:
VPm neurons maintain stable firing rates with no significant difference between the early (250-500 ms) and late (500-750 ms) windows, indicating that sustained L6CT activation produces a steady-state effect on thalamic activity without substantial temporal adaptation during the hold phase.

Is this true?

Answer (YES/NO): NO